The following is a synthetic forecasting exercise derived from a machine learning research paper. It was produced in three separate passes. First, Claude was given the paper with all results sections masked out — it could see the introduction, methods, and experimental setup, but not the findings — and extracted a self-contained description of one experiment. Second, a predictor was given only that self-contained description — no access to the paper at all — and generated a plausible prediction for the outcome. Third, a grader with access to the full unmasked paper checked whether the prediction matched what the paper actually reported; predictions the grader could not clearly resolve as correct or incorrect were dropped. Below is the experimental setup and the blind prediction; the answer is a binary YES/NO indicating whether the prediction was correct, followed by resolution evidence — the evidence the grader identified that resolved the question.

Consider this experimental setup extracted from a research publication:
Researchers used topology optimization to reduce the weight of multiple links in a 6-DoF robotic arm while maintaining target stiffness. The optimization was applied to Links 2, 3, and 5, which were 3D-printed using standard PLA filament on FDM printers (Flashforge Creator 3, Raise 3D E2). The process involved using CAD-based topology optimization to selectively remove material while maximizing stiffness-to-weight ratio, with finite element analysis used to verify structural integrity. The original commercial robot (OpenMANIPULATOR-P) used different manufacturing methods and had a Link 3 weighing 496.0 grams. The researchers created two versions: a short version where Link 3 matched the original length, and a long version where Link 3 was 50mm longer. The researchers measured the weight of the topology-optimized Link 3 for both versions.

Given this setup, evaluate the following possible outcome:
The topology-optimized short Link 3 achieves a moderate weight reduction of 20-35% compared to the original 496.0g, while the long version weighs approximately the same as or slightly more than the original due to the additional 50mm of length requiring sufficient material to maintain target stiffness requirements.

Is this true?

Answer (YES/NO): NO